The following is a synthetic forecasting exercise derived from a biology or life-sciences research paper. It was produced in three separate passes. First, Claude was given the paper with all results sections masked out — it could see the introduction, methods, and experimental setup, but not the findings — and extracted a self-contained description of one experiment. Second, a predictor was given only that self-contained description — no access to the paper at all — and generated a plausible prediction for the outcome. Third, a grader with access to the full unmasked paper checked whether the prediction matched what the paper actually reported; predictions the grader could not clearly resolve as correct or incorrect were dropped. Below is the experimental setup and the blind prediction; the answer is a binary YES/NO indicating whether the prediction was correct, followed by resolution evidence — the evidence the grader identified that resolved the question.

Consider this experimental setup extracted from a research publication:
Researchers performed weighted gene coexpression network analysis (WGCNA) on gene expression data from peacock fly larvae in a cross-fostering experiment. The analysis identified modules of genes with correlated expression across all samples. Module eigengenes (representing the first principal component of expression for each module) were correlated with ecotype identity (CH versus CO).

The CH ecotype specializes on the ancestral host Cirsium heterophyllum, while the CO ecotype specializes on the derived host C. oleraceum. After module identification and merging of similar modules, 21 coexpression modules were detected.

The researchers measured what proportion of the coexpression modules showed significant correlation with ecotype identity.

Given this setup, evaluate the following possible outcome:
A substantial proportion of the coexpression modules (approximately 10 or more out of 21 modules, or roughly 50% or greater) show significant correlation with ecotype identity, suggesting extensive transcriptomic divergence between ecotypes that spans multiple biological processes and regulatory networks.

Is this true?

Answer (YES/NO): NO